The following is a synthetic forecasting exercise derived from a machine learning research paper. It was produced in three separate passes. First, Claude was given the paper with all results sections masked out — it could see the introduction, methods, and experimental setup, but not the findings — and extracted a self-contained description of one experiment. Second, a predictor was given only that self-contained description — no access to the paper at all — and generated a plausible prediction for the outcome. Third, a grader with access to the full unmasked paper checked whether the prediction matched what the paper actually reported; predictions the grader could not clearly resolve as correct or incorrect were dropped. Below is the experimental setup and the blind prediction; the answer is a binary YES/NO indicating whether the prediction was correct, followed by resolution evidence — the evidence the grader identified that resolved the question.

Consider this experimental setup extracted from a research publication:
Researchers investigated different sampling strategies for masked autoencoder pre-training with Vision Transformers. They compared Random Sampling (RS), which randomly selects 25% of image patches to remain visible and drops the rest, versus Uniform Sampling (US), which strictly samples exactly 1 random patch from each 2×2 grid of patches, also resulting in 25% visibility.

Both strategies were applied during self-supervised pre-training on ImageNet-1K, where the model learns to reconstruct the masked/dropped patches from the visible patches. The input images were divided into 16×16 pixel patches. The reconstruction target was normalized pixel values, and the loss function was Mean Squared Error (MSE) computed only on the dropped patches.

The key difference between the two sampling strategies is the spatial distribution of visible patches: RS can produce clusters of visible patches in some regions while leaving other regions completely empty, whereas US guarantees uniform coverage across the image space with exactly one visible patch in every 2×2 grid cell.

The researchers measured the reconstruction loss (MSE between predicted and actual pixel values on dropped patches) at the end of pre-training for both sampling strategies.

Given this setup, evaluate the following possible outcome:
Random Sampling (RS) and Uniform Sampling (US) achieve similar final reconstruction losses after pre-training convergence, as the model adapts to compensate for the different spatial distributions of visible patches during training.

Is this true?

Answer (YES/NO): NO